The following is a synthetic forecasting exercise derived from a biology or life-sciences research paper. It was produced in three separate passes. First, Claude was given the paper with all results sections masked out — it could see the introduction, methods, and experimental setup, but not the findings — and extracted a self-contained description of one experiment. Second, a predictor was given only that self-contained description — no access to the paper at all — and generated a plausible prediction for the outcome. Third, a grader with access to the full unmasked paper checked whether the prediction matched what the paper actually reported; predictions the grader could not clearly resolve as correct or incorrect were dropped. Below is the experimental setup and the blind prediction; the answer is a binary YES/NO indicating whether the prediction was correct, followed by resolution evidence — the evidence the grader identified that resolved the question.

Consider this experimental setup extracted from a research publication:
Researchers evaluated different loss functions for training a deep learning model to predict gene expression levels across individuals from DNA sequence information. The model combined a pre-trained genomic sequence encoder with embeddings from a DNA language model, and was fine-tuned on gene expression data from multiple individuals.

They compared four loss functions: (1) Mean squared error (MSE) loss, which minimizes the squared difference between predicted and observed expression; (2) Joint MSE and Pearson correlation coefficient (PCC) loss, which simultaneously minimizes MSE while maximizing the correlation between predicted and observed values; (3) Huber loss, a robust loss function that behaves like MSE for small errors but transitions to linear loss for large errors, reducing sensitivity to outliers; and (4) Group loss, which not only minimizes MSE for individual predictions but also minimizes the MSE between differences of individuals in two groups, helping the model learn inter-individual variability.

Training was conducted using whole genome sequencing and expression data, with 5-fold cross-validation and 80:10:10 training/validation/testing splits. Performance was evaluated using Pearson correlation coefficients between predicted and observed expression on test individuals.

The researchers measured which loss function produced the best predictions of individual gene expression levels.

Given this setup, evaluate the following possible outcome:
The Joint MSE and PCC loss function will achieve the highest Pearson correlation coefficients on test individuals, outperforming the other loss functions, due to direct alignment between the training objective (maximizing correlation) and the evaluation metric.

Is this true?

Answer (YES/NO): NO